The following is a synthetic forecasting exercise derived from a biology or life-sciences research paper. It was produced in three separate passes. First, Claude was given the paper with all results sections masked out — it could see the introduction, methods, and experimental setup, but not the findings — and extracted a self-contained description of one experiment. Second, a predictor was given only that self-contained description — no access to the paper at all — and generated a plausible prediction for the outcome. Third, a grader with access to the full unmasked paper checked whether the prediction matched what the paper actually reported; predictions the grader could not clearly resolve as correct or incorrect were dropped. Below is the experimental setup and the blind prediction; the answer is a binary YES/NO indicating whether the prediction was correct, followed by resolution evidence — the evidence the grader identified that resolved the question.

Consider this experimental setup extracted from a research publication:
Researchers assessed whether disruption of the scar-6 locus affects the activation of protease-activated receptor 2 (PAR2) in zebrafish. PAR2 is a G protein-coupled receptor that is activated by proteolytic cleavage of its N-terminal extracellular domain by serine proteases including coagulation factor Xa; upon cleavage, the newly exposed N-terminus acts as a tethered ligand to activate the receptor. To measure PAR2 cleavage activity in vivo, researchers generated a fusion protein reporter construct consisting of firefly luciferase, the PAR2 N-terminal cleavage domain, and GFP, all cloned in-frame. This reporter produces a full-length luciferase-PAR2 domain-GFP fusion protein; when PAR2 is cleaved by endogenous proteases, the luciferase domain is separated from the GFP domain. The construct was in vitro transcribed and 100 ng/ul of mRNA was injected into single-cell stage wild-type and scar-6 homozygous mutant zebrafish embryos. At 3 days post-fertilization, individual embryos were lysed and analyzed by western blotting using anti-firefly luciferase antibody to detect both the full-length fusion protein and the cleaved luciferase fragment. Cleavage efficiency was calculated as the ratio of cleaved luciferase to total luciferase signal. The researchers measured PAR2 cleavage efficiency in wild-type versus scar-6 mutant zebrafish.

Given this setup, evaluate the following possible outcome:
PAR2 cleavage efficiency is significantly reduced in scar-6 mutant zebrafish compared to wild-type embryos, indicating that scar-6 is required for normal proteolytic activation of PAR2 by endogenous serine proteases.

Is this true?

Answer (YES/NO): NO